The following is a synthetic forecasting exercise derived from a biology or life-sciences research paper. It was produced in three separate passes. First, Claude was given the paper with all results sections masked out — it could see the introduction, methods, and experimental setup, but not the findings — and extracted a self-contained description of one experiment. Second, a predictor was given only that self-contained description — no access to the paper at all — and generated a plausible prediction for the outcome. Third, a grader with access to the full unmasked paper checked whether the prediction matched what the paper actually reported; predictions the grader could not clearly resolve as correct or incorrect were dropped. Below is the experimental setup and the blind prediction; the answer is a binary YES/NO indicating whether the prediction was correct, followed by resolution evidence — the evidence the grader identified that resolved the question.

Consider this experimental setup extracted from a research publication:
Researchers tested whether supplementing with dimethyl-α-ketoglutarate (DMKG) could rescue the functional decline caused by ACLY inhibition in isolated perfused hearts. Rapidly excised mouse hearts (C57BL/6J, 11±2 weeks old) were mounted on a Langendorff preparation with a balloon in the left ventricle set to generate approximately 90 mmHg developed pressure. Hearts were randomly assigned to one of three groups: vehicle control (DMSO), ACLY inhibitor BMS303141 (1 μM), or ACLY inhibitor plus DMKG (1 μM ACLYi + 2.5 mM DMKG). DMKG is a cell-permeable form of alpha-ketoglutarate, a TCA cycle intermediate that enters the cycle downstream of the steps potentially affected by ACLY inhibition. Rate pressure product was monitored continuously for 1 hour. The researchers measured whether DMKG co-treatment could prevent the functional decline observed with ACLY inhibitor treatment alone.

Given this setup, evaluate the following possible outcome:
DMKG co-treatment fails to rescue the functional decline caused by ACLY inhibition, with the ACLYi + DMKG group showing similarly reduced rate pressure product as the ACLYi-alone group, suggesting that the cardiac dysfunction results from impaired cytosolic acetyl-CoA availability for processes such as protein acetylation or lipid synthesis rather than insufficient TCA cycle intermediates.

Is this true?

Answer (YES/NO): YES